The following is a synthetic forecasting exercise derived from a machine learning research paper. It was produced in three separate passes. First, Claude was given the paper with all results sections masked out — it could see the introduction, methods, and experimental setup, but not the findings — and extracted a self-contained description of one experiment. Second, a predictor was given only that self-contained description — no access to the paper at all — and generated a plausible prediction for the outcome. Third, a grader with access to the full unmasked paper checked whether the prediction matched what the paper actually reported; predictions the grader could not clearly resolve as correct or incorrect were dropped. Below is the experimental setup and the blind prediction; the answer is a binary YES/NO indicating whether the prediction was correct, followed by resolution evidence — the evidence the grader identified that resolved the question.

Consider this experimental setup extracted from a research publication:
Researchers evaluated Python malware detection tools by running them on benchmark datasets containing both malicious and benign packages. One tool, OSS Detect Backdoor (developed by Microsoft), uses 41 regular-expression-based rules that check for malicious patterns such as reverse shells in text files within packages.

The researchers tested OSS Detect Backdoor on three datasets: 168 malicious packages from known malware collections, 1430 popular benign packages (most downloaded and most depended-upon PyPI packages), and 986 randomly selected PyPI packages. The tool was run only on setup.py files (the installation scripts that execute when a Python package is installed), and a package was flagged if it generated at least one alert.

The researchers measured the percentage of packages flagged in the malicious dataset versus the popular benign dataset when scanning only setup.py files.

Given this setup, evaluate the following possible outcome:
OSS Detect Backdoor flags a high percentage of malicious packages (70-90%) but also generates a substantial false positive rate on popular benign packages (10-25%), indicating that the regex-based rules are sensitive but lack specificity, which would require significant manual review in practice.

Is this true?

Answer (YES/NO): NO